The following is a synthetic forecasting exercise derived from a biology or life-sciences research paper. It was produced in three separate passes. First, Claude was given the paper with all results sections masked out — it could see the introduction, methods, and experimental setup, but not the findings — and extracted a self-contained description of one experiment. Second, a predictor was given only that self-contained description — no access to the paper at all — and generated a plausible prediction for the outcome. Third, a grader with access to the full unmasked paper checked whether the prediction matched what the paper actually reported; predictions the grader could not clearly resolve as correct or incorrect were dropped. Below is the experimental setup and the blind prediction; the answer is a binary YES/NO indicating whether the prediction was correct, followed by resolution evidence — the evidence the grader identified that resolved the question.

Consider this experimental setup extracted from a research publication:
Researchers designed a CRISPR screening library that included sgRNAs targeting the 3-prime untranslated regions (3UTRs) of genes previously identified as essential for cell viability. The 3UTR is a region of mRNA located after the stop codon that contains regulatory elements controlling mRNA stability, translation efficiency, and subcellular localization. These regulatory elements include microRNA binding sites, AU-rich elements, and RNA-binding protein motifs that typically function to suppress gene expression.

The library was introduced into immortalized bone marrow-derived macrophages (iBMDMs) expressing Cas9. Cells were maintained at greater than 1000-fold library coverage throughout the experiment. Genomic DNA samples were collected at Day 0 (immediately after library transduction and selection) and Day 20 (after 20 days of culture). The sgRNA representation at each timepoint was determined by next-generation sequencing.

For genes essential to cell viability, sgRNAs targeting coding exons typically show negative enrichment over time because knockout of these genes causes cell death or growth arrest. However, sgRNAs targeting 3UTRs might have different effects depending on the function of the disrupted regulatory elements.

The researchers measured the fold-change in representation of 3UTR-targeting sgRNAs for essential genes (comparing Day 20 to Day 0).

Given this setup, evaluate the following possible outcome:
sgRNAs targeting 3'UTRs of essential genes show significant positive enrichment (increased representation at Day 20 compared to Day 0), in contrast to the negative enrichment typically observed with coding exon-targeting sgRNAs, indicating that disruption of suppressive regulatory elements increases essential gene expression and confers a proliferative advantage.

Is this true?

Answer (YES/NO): NO